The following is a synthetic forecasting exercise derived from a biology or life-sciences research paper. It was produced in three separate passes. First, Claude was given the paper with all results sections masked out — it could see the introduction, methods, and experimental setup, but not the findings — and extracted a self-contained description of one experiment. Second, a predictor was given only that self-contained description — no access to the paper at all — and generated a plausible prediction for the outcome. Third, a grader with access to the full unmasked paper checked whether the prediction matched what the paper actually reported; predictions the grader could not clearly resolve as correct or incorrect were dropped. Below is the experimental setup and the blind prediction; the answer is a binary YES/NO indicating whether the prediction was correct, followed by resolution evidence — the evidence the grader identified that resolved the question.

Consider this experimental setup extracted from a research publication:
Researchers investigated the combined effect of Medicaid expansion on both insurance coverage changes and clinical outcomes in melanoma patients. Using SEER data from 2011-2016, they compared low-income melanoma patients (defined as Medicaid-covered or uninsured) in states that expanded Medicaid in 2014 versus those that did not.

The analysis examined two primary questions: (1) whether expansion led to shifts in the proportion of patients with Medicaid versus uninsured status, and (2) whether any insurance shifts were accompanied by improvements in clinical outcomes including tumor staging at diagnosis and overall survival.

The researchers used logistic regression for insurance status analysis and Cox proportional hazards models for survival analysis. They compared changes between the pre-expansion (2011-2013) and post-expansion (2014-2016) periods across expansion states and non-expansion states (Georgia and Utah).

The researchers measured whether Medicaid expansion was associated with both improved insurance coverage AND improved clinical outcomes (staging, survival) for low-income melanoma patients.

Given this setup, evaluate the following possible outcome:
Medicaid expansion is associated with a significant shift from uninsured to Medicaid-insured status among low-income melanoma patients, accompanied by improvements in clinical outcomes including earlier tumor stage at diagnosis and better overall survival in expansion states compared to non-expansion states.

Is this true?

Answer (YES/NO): NO